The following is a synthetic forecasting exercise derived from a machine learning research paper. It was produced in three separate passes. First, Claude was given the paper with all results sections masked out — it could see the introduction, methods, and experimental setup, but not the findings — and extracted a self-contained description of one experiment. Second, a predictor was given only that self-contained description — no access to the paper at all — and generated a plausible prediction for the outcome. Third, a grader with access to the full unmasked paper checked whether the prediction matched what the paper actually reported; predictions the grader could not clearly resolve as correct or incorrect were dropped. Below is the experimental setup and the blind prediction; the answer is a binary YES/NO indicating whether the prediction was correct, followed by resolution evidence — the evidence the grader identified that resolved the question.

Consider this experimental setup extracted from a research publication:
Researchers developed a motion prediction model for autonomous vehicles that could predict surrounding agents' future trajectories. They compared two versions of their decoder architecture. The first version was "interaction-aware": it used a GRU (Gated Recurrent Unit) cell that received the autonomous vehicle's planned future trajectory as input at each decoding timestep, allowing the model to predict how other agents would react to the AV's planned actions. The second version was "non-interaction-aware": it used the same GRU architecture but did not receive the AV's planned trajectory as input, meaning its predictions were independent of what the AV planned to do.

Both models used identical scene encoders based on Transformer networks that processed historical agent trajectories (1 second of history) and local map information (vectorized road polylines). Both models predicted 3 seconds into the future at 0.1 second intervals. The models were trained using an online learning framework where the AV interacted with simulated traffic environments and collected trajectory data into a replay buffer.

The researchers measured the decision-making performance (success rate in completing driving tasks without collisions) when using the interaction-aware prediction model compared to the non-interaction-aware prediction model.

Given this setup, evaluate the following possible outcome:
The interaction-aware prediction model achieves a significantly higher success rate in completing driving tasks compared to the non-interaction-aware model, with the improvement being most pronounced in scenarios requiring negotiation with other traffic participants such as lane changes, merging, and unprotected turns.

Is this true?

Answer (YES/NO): NO